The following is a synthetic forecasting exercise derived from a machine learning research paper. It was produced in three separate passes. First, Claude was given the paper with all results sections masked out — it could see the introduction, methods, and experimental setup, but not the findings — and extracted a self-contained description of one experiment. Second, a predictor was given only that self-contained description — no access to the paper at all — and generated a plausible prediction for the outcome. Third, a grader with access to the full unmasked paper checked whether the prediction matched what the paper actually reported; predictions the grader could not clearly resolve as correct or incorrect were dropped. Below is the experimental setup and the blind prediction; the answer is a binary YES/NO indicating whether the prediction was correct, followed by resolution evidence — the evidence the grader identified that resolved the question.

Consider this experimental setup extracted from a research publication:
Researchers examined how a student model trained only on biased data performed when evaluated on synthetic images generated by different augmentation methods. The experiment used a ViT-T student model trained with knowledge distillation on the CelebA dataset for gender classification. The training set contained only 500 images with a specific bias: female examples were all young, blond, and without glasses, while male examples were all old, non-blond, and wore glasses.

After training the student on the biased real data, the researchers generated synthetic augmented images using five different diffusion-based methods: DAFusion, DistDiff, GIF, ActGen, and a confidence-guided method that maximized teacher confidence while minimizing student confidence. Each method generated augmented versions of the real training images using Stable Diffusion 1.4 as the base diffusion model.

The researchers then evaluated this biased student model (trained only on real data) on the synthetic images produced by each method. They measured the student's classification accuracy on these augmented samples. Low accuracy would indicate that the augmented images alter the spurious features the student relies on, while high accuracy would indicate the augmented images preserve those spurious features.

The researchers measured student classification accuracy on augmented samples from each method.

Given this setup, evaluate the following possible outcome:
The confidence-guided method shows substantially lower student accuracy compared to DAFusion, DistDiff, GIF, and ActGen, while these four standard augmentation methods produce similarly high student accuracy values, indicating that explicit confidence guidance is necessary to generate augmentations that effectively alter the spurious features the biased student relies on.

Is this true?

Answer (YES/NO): NO